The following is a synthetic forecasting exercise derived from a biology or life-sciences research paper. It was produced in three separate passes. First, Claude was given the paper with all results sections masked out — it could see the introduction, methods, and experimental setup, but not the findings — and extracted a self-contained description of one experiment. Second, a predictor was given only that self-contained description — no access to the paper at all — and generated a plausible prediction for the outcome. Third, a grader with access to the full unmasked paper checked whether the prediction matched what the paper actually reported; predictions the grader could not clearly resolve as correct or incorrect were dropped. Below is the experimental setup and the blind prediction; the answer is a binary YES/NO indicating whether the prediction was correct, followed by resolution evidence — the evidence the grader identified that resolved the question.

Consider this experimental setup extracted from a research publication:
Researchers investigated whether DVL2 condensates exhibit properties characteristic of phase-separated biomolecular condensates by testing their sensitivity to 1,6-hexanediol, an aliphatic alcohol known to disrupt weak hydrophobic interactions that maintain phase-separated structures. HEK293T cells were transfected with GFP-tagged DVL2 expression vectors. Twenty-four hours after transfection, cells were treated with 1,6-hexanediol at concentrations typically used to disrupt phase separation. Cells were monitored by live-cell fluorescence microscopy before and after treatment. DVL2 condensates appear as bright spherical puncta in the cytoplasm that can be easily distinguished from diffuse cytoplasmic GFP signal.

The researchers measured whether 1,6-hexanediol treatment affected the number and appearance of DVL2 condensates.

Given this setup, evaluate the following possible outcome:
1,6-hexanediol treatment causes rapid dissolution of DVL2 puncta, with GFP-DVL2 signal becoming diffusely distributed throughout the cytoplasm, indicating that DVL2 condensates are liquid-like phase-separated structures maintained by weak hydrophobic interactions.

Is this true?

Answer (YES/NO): NO